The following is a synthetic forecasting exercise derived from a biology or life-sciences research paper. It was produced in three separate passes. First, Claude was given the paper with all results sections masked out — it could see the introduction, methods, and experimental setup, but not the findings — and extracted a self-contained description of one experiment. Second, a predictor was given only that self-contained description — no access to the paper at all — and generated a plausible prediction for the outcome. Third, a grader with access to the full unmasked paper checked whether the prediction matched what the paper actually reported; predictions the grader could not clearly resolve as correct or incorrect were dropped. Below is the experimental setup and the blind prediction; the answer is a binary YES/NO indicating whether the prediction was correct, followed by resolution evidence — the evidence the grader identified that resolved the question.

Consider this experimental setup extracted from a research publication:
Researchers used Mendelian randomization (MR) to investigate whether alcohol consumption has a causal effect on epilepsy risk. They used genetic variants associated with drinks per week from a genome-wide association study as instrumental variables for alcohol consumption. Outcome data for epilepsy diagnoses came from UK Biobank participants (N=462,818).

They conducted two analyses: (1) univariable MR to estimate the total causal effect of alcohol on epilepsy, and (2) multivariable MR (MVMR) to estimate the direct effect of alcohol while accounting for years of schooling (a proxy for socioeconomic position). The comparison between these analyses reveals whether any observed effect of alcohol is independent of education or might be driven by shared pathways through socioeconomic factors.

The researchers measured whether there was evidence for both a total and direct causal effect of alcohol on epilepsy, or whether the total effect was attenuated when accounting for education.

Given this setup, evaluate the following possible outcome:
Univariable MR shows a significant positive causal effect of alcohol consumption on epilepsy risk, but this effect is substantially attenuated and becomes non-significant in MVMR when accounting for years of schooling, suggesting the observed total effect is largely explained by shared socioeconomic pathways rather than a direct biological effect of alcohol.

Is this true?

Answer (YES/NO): NO